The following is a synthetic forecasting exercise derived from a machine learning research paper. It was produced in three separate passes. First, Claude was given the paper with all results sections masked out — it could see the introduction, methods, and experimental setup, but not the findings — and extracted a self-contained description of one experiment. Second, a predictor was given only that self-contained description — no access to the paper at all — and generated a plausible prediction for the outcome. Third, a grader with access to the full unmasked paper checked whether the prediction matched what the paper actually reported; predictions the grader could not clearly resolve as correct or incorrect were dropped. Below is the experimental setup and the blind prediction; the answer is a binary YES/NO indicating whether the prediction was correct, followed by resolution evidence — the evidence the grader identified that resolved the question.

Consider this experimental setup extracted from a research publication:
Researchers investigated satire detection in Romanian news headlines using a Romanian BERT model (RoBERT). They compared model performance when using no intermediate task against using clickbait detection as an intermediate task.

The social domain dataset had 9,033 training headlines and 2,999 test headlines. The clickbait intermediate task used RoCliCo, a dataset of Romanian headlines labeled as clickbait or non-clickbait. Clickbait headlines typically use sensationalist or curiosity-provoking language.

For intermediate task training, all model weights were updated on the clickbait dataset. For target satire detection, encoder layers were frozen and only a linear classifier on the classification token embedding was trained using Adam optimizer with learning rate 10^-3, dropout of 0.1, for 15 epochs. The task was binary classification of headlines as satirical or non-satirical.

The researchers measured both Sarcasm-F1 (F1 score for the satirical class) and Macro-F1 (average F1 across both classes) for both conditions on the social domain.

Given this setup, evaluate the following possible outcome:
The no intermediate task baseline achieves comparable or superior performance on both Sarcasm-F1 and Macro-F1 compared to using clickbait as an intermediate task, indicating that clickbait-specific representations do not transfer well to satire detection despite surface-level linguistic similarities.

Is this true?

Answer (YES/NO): NO